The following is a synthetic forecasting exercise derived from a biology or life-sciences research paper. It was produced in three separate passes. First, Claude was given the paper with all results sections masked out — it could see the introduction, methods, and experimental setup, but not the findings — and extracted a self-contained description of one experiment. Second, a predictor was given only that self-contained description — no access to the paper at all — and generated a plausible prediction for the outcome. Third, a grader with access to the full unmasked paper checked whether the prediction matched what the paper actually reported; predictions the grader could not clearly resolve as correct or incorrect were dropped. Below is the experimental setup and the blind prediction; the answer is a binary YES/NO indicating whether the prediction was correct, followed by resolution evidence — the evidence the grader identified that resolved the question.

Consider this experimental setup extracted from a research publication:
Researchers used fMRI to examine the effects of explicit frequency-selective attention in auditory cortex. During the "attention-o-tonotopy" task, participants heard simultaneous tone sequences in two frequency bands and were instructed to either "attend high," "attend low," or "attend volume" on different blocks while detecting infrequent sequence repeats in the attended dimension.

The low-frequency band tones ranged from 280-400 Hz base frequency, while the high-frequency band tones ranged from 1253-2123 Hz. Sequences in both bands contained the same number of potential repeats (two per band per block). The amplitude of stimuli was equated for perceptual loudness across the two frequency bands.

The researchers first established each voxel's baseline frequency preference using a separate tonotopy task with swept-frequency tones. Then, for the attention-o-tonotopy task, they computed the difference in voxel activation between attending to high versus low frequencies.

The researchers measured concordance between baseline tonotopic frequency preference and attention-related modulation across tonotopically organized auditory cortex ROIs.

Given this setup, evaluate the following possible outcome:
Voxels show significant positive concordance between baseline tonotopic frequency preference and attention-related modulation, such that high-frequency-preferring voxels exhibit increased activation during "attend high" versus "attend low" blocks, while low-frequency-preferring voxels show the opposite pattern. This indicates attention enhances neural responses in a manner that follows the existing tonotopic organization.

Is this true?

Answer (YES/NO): YES